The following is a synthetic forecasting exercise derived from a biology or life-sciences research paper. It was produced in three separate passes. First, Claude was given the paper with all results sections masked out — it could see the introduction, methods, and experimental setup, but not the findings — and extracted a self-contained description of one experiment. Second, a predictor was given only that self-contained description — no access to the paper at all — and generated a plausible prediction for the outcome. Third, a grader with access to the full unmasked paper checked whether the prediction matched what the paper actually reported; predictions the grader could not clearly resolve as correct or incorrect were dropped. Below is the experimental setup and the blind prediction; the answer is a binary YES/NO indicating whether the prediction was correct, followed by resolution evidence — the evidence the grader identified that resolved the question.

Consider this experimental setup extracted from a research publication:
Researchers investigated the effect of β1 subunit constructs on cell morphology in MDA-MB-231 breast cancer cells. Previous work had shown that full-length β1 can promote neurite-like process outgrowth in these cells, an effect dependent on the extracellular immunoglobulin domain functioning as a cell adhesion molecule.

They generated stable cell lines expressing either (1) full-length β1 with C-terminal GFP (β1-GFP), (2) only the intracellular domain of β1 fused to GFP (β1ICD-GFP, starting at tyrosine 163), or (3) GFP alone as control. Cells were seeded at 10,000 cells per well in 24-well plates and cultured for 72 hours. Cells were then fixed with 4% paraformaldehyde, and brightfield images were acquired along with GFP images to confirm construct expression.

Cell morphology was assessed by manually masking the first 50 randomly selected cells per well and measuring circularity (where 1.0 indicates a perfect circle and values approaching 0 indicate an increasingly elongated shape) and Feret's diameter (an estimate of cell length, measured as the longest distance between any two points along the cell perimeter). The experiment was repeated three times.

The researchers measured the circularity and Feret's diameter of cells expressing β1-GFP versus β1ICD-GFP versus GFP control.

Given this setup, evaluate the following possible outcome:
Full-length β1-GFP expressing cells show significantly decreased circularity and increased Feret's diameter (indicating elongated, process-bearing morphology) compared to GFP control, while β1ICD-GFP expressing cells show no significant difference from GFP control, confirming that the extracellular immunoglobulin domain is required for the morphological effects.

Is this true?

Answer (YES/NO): YES